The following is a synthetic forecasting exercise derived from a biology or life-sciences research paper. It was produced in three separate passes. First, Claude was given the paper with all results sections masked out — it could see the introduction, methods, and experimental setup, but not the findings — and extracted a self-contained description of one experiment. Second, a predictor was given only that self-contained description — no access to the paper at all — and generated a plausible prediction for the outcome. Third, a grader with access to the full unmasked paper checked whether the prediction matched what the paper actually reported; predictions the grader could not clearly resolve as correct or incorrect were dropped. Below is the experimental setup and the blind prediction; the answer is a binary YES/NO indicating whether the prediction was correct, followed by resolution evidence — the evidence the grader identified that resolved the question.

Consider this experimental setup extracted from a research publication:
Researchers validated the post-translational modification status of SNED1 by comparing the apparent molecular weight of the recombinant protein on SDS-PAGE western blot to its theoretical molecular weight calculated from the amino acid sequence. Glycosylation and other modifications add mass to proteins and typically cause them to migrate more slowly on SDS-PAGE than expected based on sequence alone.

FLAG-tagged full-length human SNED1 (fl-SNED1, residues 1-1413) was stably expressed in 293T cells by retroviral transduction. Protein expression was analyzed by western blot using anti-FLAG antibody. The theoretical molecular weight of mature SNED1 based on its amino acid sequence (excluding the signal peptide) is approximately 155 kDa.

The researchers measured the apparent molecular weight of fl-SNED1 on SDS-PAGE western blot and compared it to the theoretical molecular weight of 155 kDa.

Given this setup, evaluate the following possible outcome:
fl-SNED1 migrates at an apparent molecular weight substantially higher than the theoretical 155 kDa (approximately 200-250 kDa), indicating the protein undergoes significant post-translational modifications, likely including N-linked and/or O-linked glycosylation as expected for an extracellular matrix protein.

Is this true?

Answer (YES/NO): YES